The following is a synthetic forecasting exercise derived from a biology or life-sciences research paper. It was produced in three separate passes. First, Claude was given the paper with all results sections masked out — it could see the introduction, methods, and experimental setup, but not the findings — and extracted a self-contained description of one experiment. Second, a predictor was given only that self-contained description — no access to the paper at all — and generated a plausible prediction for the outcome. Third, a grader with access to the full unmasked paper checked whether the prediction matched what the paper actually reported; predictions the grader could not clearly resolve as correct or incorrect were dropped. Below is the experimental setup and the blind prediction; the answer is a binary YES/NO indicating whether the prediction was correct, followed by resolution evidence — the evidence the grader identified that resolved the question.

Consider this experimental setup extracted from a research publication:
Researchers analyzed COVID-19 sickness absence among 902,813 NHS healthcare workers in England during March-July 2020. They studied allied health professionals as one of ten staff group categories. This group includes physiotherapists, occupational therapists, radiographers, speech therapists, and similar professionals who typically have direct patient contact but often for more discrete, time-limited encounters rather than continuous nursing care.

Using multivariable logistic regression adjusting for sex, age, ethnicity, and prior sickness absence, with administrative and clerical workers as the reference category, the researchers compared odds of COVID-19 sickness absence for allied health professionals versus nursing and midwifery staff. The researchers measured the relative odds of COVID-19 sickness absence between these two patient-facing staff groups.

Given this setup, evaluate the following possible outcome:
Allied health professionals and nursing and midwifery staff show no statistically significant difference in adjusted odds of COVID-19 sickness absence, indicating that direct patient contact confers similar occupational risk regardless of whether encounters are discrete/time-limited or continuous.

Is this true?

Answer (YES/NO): NO